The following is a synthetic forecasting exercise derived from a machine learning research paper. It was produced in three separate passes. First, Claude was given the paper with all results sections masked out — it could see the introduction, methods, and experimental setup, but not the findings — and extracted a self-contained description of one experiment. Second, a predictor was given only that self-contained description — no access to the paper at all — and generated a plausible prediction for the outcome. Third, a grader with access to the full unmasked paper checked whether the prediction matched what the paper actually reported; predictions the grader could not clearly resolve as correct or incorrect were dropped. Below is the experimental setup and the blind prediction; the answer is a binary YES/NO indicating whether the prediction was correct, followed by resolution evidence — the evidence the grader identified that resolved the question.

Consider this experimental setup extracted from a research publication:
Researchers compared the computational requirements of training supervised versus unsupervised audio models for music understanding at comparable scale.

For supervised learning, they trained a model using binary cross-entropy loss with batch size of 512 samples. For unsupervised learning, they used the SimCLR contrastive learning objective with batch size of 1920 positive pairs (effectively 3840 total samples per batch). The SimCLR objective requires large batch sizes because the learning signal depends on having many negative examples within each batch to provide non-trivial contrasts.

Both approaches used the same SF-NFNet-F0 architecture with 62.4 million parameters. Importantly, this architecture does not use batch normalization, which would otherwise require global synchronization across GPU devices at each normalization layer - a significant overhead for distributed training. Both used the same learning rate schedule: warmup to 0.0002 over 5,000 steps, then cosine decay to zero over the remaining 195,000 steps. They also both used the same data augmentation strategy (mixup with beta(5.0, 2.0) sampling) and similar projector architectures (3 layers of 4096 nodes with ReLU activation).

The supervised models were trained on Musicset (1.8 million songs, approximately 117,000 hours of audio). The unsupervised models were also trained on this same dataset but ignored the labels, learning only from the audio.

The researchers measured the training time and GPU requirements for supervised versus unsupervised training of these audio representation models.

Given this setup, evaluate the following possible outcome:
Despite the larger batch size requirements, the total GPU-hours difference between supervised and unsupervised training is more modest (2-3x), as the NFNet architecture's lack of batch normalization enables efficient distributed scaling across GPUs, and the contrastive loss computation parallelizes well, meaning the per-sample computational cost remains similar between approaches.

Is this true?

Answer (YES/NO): NO